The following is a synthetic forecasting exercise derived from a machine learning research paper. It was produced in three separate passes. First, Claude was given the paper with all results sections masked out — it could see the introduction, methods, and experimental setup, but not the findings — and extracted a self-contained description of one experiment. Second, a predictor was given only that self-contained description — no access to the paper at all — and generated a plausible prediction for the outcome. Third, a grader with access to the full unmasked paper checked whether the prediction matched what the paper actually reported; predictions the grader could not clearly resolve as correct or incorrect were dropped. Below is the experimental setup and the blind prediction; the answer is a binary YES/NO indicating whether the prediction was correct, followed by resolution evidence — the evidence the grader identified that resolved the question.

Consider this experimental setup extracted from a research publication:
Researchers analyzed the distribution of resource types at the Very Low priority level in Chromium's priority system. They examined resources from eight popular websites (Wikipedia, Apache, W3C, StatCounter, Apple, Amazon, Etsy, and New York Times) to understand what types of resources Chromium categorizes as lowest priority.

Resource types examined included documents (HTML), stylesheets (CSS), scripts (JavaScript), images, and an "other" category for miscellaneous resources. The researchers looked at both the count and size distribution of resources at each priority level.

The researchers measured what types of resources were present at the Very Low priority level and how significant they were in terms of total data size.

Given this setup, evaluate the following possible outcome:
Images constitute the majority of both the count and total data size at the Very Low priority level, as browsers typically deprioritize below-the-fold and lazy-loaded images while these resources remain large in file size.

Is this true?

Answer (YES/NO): NO